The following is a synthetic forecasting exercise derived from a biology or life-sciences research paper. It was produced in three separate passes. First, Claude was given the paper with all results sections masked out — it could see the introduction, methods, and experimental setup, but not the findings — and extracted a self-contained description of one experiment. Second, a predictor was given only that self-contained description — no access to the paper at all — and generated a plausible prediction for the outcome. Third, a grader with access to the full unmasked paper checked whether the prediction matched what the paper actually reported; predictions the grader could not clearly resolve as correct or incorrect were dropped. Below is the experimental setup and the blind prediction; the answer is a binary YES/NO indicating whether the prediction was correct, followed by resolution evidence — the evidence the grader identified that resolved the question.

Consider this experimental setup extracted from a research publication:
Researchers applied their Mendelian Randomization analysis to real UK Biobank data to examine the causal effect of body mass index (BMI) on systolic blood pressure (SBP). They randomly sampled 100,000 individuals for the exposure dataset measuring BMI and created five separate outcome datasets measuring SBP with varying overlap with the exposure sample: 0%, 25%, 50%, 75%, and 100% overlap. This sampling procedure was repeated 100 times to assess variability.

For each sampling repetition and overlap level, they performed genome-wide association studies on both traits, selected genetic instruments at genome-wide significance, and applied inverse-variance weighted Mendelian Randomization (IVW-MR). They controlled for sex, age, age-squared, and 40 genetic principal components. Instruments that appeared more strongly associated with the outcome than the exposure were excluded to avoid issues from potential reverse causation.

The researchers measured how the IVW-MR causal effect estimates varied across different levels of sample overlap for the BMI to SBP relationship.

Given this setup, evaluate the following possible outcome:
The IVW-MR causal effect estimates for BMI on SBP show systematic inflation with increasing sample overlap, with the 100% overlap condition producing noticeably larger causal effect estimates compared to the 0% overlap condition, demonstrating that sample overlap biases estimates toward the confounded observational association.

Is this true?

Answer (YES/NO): NO